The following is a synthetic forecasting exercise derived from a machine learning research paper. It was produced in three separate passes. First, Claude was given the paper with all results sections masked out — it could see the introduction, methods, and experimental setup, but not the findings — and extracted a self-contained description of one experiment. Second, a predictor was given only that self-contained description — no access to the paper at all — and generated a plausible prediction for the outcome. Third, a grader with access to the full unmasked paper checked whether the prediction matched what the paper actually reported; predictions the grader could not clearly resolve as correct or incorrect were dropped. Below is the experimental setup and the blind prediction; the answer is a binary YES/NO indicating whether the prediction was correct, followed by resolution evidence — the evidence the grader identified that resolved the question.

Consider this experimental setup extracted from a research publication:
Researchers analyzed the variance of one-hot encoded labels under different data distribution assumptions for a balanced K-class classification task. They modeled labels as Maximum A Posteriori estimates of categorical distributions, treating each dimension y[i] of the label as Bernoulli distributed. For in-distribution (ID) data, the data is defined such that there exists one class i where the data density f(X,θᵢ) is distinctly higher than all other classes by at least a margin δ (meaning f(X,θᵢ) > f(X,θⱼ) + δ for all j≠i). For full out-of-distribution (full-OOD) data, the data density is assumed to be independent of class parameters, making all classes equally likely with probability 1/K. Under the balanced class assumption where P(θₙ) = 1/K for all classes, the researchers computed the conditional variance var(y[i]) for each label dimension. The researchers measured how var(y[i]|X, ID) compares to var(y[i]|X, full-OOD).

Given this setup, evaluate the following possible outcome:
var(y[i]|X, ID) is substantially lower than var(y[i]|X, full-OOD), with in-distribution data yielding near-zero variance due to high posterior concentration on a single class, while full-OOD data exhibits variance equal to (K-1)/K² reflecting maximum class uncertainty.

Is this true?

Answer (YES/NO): NO